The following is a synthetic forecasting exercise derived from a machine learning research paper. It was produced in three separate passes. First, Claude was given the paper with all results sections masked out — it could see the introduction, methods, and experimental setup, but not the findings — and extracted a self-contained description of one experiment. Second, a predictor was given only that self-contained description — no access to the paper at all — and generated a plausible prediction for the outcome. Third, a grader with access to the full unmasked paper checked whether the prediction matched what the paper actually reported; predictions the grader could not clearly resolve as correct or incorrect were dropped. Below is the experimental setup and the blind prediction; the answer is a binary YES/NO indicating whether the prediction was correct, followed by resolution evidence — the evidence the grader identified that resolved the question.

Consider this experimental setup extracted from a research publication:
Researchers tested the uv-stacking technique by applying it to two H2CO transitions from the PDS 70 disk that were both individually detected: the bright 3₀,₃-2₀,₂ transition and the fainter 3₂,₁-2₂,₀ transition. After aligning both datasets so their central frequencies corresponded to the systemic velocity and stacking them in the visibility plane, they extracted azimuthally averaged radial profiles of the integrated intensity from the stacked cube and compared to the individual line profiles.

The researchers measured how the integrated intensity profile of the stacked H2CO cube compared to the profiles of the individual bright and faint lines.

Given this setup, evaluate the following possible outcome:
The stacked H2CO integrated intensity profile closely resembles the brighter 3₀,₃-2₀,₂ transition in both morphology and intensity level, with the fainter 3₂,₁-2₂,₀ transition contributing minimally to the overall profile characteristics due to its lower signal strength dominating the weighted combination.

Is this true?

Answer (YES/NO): NO